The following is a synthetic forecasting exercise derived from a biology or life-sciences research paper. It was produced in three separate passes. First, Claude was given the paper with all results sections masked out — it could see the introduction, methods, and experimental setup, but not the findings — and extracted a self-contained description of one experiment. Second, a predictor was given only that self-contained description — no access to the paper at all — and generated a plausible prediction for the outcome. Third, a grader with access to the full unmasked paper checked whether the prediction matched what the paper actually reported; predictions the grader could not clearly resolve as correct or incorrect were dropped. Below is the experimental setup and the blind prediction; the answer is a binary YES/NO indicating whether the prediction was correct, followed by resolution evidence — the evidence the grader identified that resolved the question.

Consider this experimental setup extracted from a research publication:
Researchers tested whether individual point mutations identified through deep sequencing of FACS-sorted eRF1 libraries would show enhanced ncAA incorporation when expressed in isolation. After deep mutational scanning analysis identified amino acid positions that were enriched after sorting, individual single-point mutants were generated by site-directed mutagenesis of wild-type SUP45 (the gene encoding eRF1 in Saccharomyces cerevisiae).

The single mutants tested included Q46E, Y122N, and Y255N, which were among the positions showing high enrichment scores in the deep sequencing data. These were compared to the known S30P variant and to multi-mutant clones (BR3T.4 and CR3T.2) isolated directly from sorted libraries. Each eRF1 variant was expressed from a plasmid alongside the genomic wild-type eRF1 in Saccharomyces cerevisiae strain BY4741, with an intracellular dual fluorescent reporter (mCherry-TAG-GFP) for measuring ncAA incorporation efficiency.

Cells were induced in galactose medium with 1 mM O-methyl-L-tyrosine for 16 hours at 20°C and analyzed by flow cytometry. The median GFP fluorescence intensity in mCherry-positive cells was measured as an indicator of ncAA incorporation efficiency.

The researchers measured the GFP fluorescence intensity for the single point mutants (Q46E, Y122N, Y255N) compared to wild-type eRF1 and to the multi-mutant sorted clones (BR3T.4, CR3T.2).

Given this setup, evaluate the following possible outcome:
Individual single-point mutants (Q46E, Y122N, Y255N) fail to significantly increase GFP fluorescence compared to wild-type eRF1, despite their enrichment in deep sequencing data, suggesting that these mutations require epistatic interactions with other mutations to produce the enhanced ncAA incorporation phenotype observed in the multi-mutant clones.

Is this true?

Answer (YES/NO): NO